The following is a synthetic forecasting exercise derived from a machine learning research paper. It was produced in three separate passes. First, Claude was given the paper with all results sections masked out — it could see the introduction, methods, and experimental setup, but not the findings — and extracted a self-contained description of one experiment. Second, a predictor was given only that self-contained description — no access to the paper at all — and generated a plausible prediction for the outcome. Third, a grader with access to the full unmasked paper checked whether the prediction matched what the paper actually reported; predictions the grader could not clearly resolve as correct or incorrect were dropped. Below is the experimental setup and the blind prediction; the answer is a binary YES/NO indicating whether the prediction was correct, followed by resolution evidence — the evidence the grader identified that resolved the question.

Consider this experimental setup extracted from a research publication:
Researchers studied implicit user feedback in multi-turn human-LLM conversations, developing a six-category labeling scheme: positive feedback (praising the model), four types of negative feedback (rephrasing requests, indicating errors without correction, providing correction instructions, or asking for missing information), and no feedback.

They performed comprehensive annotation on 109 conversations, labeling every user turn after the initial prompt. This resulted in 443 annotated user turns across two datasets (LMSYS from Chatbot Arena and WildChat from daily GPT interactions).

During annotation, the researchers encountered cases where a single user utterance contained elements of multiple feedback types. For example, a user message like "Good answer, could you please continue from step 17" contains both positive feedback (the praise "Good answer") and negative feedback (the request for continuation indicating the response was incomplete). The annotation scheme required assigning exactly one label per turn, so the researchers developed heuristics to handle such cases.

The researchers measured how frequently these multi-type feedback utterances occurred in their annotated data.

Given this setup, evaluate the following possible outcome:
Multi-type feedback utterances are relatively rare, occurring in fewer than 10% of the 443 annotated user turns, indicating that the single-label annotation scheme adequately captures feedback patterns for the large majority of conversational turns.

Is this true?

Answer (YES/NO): YES